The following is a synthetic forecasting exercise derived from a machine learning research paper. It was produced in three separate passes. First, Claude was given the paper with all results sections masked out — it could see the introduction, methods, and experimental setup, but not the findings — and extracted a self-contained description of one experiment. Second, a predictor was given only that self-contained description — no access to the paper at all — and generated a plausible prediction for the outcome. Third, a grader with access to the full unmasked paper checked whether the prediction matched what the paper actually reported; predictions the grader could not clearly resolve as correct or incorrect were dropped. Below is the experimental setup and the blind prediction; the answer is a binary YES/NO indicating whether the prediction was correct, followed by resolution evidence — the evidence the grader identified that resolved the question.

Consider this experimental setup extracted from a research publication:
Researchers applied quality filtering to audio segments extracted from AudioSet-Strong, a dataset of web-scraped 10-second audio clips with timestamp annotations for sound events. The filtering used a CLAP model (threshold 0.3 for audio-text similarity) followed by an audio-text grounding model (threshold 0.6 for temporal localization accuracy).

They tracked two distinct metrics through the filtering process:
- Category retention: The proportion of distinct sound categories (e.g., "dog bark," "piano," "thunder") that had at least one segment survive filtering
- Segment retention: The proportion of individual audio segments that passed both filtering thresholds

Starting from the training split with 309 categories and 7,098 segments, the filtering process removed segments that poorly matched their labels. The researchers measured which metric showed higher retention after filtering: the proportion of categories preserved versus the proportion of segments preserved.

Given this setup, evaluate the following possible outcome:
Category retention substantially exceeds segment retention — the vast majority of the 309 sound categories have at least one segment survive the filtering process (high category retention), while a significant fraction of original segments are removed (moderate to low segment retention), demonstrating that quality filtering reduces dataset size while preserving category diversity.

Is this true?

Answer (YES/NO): NO